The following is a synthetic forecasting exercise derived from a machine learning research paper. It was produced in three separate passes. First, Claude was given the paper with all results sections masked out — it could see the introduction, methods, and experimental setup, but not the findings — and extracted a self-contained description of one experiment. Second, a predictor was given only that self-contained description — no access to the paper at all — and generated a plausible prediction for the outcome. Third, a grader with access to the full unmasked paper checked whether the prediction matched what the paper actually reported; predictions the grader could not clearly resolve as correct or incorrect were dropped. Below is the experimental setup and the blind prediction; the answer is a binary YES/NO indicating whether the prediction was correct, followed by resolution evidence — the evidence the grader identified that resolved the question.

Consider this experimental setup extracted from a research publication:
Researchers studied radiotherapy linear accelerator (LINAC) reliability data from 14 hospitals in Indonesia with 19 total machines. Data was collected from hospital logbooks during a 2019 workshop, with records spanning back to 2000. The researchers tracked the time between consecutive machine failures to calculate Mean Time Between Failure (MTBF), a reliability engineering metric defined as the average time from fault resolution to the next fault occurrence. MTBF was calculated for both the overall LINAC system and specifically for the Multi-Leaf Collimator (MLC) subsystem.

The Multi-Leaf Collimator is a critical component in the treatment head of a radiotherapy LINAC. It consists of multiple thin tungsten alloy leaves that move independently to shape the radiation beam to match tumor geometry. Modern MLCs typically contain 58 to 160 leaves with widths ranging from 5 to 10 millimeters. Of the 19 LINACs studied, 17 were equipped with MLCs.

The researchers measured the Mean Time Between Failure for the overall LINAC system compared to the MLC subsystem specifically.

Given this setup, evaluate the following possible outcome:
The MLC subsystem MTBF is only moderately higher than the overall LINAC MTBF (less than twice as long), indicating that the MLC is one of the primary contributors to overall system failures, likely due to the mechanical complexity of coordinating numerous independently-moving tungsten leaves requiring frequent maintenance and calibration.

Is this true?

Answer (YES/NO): NO